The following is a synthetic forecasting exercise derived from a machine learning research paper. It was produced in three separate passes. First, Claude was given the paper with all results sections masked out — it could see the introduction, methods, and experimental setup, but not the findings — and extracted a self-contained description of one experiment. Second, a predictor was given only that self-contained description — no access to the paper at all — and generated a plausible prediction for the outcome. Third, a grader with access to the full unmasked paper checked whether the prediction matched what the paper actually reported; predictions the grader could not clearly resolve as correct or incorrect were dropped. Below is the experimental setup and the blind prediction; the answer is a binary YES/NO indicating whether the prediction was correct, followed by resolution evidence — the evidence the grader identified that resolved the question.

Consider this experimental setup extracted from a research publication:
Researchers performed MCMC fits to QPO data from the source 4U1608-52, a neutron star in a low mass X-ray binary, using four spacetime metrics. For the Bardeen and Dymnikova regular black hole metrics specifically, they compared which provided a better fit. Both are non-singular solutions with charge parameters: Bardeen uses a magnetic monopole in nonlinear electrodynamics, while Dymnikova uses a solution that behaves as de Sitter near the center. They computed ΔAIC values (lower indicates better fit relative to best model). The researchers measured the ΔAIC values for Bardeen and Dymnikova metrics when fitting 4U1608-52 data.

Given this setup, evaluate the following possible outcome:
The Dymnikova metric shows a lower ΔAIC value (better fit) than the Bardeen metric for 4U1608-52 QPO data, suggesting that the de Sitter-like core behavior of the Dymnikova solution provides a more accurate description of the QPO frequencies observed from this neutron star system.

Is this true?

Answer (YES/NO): NO